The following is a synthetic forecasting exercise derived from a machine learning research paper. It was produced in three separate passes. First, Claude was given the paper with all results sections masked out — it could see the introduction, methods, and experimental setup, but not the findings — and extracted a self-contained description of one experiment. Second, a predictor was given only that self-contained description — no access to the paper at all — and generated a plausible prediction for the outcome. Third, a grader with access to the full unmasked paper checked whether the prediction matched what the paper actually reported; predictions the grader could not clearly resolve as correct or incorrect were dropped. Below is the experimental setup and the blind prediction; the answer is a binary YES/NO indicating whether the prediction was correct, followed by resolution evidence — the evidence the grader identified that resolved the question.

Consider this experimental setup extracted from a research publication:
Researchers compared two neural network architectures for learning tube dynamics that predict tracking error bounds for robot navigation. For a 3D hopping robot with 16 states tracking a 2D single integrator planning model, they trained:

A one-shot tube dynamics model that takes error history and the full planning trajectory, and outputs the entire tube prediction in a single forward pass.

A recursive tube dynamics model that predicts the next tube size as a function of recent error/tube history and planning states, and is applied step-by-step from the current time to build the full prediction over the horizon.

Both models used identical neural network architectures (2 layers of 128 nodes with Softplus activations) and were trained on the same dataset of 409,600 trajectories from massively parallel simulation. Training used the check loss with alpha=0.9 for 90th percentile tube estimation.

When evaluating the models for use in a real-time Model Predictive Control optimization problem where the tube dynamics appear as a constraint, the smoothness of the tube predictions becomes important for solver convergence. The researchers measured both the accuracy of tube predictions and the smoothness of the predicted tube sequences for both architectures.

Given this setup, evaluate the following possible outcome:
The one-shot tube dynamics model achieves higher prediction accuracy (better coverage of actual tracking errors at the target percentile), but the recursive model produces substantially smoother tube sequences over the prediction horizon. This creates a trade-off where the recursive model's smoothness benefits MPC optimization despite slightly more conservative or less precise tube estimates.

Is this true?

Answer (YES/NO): YES